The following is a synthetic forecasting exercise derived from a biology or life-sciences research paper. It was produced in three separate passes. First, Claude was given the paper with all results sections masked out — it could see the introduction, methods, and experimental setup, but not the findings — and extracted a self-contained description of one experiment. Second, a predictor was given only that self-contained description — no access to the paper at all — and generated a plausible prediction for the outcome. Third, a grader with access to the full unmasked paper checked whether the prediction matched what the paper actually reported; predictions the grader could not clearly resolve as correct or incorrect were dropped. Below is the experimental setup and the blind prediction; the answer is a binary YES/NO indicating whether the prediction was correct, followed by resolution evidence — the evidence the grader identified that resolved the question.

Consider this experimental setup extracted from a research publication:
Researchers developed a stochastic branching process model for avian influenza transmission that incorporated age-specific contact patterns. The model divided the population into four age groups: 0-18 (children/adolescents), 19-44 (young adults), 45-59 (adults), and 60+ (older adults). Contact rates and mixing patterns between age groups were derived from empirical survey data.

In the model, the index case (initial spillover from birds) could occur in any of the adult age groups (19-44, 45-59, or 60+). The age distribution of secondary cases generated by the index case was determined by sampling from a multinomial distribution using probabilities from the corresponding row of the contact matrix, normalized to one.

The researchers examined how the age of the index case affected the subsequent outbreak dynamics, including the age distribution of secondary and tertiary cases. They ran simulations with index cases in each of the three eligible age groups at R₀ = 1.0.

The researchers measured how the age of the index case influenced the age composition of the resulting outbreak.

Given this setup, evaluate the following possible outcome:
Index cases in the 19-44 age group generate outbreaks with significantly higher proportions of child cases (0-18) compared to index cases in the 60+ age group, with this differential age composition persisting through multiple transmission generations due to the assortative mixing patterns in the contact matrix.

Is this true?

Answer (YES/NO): NO